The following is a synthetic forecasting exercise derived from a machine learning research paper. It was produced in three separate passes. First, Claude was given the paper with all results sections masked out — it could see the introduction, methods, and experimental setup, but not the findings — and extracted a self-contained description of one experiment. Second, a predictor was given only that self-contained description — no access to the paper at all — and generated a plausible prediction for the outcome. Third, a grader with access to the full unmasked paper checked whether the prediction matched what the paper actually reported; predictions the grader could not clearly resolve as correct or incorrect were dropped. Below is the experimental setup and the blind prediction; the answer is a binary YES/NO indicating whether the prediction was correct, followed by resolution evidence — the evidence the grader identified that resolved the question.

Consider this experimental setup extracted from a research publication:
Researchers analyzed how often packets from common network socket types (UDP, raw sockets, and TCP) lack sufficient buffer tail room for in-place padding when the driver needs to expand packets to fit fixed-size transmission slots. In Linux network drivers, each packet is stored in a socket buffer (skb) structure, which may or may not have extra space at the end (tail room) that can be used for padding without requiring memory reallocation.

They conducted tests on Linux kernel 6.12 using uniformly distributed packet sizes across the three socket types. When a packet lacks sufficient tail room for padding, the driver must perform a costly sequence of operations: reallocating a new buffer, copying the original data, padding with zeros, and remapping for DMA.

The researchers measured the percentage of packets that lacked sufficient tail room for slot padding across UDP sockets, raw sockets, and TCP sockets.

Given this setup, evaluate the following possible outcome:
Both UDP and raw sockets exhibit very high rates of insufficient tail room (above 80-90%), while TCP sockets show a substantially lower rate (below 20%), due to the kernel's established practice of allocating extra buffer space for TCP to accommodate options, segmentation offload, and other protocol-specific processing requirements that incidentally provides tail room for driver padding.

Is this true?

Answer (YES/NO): NO